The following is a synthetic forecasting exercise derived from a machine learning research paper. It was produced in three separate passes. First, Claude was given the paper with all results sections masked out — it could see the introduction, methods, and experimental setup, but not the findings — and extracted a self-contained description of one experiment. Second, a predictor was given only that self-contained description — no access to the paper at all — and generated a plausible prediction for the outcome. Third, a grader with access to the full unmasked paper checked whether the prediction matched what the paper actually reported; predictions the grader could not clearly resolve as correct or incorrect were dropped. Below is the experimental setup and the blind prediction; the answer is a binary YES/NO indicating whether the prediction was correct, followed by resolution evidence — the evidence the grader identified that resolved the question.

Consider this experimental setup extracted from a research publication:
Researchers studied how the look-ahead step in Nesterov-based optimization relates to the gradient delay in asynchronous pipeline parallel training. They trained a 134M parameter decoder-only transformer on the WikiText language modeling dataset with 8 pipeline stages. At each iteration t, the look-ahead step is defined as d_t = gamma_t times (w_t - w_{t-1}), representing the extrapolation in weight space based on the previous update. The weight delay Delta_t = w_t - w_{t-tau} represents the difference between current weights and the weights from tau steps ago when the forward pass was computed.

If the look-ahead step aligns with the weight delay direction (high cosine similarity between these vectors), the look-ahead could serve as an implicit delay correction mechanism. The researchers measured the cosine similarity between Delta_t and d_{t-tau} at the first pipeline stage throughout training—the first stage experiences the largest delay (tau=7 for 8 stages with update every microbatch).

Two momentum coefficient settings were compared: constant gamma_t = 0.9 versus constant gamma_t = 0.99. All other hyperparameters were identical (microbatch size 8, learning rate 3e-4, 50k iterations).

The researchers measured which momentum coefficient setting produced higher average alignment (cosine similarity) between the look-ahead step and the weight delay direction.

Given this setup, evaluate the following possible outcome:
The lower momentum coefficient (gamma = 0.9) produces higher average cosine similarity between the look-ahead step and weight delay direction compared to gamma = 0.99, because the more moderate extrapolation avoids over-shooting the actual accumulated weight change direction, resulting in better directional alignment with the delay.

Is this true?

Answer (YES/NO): NO